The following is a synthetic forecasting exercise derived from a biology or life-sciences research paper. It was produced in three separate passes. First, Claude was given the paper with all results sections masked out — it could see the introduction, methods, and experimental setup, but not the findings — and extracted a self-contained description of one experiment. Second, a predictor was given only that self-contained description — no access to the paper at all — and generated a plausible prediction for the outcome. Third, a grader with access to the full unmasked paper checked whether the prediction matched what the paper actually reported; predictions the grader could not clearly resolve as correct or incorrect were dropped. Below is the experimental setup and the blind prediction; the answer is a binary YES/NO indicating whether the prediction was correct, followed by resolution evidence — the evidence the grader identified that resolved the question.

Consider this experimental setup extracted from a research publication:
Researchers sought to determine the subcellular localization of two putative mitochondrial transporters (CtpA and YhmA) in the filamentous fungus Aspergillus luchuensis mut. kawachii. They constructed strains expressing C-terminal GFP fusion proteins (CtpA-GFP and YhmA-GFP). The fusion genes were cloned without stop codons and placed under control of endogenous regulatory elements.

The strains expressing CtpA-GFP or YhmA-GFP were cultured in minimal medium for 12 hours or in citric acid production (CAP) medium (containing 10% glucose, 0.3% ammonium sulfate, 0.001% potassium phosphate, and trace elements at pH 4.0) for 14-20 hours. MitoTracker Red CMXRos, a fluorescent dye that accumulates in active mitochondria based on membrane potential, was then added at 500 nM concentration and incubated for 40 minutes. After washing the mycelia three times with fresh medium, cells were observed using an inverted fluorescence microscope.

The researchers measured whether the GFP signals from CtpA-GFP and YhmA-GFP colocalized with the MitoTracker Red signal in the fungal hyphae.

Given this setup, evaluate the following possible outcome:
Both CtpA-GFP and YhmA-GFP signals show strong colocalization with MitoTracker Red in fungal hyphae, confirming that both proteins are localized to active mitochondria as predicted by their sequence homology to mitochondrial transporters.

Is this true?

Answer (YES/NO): NO